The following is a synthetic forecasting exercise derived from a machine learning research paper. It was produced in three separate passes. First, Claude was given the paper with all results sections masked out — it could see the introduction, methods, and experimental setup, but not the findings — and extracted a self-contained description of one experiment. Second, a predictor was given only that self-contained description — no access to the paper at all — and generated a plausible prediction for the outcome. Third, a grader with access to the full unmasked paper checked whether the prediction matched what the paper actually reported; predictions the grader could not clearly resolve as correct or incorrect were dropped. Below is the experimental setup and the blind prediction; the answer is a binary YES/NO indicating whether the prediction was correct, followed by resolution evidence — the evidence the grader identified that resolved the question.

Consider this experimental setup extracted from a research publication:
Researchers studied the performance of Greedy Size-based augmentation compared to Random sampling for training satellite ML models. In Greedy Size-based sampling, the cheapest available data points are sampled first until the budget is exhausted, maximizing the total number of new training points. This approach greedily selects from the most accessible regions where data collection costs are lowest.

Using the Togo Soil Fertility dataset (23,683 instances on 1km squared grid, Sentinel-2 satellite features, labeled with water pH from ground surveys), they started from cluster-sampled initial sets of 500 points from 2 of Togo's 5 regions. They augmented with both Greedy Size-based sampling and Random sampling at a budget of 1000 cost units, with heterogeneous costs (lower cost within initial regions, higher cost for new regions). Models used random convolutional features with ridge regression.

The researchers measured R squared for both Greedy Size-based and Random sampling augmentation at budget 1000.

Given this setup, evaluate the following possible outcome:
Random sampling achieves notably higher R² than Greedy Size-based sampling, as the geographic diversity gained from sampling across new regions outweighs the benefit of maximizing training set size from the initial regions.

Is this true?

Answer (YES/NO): YES